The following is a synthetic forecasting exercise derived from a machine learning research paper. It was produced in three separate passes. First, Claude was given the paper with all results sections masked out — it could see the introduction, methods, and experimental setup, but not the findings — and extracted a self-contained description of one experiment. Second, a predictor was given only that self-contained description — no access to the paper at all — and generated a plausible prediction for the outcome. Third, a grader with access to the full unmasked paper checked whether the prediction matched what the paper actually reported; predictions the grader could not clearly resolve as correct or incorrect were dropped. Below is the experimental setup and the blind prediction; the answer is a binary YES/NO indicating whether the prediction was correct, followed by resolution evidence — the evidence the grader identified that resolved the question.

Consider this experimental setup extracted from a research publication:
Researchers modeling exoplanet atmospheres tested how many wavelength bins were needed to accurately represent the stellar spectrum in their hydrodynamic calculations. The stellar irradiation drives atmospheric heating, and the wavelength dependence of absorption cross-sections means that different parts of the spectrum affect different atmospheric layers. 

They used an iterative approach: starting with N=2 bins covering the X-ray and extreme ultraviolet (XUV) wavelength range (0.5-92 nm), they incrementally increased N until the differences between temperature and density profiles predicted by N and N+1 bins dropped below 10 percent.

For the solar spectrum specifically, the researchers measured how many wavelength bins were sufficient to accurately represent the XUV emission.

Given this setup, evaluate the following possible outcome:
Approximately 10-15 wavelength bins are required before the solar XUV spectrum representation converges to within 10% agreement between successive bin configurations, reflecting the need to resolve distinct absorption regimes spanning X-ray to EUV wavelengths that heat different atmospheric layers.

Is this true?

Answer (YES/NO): YES